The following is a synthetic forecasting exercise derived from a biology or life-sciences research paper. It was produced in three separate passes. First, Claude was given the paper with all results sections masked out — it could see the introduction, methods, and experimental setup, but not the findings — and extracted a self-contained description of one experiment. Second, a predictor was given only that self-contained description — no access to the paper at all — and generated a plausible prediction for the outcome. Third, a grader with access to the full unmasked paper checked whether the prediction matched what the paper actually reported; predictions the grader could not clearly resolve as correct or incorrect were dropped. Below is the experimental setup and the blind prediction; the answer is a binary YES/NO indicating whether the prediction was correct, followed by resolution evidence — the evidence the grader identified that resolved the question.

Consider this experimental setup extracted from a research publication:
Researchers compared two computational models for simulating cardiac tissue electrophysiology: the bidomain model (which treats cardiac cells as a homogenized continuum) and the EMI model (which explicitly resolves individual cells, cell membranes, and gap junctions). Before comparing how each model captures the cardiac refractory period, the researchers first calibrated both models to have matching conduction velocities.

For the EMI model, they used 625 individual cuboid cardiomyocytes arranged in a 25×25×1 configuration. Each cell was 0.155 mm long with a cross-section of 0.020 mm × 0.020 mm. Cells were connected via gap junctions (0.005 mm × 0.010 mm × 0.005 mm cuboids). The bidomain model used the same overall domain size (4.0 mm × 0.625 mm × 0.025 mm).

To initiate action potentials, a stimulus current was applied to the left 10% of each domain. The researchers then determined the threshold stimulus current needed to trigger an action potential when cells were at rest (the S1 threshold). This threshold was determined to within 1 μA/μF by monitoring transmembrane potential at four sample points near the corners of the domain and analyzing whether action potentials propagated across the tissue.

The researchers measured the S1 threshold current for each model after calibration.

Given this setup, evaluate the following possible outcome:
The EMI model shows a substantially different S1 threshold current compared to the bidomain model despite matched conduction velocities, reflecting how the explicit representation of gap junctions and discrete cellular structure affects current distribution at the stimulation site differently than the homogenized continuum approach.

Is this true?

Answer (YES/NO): NO